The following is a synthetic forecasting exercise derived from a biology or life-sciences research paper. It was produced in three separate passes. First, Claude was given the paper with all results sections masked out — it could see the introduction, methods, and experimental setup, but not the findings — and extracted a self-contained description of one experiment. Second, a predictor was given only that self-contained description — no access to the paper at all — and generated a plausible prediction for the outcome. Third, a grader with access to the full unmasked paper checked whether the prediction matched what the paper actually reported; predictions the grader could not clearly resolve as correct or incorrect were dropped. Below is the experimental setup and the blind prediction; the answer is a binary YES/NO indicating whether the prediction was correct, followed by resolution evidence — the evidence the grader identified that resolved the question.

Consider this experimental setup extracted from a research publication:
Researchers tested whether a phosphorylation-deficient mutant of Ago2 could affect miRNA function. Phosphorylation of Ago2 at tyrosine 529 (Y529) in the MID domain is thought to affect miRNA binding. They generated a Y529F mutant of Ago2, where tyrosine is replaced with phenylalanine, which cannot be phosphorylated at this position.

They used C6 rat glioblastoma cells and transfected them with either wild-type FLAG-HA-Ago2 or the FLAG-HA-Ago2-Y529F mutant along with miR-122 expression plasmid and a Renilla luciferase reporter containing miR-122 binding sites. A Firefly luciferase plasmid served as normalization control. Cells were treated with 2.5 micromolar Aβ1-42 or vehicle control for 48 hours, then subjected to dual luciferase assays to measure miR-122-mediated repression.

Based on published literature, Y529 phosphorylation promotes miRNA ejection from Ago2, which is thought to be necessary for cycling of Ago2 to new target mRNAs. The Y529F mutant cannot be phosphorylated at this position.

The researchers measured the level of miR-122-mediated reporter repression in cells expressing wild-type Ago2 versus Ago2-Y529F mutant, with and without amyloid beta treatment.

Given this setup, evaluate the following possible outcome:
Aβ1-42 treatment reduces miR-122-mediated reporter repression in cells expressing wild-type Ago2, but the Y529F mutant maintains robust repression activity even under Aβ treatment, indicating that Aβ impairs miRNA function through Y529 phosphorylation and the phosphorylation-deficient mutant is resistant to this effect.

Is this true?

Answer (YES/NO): NO